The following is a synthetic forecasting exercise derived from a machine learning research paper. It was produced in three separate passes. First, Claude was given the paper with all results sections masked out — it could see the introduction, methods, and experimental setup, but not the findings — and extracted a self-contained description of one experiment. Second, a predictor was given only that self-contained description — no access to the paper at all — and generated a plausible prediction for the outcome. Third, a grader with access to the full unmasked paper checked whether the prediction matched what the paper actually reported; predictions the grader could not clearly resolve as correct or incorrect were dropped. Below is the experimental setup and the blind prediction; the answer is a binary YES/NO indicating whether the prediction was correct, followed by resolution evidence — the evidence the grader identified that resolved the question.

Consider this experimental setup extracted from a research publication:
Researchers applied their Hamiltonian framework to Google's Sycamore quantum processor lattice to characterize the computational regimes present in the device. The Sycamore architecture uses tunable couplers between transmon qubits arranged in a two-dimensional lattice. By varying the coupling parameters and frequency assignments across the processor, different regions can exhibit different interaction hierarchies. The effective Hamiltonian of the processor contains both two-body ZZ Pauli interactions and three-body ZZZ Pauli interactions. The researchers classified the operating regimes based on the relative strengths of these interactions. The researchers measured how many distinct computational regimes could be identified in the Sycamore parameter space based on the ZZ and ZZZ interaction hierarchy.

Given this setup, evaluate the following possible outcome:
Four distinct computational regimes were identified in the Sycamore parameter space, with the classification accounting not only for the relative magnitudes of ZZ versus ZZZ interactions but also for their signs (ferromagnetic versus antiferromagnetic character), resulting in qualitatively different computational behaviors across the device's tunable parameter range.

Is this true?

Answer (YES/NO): NO